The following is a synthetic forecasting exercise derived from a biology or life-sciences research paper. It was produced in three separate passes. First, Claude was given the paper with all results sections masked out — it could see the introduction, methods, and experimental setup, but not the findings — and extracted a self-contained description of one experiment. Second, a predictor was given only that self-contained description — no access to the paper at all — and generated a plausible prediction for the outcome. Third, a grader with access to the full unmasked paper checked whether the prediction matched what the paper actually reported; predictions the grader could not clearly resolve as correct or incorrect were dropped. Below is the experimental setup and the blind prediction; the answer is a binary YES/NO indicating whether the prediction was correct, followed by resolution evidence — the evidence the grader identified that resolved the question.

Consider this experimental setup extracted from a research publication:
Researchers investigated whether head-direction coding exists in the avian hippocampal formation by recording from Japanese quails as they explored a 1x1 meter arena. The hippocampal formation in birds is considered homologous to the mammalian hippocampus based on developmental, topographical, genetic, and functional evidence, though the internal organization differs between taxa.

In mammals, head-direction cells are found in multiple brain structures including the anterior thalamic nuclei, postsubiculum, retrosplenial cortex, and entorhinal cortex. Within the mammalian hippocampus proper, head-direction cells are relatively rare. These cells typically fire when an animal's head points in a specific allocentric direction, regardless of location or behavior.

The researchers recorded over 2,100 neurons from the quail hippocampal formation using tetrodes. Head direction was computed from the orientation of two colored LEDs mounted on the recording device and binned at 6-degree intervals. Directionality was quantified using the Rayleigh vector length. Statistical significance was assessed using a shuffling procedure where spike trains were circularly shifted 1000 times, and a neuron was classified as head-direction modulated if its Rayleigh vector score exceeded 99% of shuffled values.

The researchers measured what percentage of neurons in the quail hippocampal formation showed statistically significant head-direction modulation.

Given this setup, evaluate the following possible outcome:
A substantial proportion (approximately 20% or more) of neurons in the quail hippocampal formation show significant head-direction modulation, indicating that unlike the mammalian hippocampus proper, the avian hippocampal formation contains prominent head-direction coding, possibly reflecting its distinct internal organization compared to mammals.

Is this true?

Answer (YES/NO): NO